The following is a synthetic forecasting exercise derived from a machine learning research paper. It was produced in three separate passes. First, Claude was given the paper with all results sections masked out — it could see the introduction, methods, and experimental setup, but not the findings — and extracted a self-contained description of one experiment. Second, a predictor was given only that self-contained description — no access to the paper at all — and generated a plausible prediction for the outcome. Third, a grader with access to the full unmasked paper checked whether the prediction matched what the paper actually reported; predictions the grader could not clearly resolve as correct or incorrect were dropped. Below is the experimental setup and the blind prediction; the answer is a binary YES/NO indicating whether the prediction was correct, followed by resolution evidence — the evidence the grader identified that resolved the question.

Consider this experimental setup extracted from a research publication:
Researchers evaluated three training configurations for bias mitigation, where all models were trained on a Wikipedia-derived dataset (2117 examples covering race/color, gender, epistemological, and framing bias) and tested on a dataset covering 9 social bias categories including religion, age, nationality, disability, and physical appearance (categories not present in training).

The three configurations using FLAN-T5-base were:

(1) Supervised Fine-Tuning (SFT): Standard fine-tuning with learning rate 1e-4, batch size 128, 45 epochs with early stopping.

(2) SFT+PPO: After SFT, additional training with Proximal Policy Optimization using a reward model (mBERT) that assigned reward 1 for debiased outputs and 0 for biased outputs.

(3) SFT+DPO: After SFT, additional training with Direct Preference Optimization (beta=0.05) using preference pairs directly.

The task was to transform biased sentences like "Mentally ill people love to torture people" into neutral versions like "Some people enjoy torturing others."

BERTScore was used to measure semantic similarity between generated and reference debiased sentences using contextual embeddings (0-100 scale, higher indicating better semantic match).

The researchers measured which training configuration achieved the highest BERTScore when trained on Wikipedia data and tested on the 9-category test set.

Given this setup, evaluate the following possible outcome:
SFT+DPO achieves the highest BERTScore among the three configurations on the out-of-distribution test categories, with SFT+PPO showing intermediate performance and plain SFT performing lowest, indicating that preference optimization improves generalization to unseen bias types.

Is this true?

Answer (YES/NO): NO